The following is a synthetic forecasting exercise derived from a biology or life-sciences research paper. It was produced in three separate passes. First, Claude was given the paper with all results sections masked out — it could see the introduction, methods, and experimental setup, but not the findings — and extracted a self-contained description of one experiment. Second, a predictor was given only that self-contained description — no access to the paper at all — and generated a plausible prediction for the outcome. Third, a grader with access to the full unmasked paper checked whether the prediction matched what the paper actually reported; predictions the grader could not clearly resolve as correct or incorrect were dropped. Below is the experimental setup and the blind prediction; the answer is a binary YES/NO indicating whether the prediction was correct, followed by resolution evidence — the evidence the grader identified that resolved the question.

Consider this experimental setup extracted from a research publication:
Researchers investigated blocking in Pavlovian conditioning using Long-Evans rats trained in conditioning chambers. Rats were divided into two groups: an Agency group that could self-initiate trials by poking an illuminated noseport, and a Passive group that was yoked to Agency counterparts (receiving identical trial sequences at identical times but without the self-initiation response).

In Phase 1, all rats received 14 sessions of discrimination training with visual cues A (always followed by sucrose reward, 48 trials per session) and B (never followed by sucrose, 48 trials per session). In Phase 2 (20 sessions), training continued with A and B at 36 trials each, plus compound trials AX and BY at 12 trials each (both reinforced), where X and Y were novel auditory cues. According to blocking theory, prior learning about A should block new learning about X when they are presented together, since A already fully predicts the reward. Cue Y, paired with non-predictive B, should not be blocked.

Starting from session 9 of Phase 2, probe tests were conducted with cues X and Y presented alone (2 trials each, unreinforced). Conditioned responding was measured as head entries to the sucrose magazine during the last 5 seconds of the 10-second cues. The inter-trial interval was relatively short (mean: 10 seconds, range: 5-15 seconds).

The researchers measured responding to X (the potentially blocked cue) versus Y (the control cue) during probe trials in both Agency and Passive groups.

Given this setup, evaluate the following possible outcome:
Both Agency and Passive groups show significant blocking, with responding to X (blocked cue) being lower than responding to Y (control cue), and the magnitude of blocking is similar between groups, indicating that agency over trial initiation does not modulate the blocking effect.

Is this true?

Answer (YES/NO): NO